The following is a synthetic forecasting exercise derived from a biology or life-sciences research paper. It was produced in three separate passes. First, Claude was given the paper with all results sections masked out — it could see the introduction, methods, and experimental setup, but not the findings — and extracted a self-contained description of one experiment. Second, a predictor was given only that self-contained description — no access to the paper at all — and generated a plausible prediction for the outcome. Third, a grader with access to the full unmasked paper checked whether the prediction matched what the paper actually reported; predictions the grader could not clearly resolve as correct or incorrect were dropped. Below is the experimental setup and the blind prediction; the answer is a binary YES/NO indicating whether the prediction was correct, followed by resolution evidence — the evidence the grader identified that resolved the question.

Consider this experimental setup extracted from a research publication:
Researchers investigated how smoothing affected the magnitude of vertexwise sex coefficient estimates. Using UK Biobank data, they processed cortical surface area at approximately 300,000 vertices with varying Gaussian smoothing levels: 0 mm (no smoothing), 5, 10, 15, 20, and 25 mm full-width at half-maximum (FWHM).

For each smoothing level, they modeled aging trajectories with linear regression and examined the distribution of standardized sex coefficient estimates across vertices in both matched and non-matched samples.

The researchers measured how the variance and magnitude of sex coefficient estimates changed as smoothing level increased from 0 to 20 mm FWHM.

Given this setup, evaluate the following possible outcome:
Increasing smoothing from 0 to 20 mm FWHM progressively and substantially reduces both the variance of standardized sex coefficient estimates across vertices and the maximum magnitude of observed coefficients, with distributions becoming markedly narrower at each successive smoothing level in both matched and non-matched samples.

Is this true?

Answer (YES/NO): NO